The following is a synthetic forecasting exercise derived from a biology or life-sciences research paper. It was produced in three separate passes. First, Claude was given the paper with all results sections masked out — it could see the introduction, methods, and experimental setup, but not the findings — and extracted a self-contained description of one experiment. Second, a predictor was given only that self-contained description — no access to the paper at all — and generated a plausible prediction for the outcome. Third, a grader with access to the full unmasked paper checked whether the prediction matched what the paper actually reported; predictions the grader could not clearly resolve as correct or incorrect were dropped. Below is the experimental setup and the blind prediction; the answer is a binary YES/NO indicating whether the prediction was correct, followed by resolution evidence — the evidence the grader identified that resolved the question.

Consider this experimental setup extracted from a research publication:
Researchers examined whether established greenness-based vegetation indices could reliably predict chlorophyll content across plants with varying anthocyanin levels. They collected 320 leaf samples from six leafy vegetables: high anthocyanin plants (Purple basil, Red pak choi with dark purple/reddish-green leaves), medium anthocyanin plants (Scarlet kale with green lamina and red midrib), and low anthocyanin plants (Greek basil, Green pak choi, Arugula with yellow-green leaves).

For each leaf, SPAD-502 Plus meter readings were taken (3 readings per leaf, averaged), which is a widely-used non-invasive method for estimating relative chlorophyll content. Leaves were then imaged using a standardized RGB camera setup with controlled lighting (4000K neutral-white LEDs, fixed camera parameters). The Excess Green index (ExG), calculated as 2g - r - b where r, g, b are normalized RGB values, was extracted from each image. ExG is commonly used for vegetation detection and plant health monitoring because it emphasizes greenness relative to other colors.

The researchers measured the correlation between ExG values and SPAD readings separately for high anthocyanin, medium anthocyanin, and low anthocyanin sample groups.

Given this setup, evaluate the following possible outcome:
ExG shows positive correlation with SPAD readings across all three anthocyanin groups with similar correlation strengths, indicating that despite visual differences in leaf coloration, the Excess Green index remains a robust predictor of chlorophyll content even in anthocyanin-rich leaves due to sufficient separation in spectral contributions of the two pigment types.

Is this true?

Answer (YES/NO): NO